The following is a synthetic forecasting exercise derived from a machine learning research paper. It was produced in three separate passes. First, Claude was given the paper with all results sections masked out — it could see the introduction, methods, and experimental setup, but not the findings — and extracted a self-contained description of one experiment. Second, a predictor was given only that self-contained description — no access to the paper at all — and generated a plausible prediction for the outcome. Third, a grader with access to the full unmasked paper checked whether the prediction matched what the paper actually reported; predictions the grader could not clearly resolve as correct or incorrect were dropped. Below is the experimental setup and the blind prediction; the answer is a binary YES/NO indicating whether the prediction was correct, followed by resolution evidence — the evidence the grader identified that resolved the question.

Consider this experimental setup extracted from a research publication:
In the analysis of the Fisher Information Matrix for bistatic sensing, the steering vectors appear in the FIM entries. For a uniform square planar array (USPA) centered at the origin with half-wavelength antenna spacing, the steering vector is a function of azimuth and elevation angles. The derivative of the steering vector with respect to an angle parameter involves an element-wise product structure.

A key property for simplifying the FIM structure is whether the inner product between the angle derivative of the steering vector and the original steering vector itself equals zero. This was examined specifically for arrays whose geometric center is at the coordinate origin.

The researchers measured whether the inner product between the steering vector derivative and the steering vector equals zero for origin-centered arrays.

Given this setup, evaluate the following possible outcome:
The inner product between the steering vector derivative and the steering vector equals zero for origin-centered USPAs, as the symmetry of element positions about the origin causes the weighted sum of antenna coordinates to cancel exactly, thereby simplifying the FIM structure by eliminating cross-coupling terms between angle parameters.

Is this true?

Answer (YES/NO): YES